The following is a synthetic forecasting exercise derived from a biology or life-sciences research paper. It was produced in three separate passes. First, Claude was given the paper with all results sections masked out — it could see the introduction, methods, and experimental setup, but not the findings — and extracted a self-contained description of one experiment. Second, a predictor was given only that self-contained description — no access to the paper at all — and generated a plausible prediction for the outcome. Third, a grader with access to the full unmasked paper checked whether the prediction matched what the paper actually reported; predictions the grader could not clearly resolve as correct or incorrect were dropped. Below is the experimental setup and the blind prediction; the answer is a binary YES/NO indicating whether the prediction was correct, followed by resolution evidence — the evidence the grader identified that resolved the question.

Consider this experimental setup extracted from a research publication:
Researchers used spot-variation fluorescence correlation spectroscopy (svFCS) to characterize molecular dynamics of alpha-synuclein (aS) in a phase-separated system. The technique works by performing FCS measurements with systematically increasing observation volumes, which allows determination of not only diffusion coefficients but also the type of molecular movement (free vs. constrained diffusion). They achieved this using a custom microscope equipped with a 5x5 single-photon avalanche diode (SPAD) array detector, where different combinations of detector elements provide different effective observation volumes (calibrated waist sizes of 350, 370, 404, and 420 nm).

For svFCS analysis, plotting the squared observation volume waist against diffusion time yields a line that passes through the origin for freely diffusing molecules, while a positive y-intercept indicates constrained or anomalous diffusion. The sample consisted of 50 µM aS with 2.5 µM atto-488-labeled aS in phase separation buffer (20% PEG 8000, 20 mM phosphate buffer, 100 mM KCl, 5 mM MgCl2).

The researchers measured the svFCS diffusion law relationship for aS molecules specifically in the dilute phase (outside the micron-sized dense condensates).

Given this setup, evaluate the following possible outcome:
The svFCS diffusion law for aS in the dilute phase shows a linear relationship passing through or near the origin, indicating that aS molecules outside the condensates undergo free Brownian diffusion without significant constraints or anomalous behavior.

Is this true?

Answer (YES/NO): NO